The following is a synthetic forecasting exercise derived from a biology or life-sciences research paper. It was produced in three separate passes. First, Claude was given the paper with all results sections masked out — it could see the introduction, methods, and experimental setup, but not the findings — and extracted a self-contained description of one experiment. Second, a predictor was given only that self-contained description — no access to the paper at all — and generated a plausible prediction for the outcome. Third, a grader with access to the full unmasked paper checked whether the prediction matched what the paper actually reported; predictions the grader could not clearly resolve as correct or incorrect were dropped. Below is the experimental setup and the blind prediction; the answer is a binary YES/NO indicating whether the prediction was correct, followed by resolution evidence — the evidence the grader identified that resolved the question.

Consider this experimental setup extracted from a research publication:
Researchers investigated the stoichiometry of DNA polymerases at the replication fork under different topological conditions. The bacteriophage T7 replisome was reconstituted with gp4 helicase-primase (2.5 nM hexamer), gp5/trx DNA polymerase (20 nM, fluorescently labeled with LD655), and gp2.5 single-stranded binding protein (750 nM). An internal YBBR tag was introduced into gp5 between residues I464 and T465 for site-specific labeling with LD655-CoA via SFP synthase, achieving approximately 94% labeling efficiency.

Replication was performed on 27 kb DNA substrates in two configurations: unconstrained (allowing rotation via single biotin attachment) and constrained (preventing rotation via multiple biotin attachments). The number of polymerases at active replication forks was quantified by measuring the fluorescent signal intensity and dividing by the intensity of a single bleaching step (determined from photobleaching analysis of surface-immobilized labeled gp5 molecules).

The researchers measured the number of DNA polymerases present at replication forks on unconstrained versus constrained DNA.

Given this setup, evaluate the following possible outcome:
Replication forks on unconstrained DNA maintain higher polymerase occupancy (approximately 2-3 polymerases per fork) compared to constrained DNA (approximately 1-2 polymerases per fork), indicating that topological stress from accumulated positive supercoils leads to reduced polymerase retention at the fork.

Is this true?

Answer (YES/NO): NO